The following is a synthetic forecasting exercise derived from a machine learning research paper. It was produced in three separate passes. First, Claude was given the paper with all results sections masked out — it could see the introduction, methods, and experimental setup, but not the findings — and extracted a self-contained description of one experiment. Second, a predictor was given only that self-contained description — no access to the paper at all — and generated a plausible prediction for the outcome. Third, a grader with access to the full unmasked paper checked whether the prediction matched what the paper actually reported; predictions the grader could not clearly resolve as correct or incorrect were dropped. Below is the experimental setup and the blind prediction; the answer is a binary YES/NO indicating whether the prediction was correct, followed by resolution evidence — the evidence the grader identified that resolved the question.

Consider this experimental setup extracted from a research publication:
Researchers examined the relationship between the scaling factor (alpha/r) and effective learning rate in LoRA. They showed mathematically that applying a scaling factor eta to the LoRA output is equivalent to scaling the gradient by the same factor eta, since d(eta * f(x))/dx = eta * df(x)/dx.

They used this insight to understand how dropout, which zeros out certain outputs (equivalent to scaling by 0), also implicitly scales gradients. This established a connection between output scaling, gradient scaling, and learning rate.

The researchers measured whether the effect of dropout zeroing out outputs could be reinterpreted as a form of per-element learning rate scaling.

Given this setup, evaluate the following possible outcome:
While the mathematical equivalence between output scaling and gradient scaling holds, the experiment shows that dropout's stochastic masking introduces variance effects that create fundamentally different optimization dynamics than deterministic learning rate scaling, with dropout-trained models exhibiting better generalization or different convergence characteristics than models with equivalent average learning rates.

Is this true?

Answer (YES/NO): YES